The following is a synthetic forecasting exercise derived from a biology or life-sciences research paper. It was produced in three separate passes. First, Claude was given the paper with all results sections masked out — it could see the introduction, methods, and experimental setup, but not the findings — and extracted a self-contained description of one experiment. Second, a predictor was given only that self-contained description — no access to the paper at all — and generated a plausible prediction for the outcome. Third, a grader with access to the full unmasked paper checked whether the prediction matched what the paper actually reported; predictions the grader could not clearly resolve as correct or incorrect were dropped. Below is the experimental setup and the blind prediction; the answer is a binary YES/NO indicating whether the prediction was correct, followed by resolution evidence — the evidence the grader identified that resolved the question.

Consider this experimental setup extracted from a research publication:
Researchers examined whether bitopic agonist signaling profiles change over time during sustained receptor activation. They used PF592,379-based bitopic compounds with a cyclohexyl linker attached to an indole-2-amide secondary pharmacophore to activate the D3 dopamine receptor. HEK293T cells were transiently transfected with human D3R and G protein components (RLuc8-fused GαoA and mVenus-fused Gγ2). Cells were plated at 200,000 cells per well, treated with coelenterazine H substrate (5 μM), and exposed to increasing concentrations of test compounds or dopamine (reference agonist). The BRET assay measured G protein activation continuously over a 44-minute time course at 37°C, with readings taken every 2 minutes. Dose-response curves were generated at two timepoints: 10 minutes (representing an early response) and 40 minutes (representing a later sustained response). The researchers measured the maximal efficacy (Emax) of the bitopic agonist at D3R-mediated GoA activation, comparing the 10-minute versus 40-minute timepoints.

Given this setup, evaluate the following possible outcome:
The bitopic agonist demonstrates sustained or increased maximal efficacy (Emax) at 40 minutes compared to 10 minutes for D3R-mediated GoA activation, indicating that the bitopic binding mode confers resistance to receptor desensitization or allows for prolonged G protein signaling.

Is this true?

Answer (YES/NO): YES